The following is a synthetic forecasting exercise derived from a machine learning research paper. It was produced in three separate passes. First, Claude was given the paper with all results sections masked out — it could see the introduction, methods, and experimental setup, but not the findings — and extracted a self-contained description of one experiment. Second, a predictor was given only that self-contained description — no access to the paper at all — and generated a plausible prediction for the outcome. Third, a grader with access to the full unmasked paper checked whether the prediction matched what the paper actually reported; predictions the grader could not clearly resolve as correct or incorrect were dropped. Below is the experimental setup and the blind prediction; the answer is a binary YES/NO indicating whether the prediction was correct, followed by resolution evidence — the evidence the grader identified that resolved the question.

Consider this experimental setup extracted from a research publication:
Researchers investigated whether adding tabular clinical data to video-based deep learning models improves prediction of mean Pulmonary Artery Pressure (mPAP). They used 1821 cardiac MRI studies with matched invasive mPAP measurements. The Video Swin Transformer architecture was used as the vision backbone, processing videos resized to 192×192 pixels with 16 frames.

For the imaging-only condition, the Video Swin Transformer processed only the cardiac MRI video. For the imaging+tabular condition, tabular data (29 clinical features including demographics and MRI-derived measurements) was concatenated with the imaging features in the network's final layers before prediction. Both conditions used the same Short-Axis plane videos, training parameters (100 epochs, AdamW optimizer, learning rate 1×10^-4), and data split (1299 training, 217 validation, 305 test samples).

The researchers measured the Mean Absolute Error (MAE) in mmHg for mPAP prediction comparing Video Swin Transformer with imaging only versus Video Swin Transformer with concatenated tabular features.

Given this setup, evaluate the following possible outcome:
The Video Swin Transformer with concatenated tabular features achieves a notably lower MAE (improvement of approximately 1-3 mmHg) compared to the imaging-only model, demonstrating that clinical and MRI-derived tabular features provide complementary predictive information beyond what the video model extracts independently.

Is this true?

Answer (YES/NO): YES